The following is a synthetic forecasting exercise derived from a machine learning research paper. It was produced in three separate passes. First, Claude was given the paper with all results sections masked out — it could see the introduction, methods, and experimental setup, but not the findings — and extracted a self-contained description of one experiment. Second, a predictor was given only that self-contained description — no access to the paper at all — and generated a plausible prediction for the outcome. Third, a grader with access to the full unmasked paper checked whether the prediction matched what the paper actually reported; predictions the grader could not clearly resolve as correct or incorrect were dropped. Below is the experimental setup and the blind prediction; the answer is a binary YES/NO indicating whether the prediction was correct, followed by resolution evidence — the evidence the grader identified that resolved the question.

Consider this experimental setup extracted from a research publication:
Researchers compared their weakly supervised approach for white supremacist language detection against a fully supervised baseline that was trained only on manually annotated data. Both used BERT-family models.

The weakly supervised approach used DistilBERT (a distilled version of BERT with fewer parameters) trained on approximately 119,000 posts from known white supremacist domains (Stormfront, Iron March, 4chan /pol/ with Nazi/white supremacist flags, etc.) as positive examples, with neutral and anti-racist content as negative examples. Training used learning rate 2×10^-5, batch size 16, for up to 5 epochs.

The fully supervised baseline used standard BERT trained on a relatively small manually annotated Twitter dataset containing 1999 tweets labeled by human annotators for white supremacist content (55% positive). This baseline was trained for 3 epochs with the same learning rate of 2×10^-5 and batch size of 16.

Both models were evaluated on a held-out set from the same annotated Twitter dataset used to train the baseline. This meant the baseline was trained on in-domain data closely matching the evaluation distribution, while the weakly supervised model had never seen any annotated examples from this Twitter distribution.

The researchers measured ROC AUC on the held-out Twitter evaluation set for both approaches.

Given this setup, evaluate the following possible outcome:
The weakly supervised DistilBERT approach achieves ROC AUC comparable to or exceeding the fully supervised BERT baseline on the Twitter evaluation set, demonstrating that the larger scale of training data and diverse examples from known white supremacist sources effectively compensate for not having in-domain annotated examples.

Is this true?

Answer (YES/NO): NO